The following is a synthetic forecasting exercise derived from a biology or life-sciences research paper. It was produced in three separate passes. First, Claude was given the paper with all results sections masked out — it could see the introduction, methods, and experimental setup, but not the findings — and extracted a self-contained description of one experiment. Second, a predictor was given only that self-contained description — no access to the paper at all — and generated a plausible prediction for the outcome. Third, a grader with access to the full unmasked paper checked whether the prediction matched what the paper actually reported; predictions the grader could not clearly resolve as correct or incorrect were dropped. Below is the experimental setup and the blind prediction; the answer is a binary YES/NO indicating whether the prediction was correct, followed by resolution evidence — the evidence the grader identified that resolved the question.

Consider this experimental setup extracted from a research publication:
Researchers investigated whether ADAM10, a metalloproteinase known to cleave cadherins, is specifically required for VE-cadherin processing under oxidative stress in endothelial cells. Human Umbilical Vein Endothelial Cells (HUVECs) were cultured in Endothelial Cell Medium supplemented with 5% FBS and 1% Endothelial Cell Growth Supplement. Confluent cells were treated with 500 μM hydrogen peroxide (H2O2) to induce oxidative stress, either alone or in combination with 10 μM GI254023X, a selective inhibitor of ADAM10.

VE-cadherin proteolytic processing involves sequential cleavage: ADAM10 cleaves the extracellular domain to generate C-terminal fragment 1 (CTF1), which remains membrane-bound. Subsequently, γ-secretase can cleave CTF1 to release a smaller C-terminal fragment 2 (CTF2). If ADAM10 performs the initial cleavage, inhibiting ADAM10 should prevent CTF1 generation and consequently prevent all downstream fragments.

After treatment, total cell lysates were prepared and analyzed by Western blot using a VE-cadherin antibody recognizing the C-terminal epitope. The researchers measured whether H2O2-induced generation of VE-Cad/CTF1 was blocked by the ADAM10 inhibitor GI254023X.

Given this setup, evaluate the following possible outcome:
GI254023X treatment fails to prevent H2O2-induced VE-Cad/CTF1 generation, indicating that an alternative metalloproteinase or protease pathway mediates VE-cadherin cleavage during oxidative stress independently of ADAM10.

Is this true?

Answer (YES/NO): NO